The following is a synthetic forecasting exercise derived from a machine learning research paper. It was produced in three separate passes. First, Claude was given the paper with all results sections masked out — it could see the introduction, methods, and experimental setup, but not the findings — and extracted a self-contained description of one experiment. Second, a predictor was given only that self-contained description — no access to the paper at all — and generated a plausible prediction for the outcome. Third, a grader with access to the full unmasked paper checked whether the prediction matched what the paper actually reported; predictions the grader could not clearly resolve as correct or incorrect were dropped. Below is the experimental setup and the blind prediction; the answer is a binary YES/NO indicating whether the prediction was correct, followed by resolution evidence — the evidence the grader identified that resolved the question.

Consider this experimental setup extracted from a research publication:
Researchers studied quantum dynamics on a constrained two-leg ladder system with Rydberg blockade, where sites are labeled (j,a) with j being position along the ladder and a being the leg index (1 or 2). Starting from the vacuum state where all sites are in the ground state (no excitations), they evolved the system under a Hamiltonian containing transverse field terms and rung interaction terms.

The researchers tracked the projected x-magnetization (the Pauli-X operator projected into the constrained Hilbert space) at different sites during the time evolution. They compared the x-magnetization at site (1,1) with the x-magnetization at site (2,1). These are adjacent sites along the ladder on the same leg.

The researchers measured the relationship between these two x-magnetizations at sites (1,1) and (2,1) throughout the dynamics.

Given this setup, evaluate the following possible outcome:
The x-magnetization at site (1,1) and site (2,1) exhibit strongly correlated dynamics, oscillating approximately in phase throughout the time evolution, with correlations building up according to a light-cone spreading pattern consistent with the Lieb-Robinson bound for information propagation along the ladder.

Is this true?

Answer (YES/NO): NO